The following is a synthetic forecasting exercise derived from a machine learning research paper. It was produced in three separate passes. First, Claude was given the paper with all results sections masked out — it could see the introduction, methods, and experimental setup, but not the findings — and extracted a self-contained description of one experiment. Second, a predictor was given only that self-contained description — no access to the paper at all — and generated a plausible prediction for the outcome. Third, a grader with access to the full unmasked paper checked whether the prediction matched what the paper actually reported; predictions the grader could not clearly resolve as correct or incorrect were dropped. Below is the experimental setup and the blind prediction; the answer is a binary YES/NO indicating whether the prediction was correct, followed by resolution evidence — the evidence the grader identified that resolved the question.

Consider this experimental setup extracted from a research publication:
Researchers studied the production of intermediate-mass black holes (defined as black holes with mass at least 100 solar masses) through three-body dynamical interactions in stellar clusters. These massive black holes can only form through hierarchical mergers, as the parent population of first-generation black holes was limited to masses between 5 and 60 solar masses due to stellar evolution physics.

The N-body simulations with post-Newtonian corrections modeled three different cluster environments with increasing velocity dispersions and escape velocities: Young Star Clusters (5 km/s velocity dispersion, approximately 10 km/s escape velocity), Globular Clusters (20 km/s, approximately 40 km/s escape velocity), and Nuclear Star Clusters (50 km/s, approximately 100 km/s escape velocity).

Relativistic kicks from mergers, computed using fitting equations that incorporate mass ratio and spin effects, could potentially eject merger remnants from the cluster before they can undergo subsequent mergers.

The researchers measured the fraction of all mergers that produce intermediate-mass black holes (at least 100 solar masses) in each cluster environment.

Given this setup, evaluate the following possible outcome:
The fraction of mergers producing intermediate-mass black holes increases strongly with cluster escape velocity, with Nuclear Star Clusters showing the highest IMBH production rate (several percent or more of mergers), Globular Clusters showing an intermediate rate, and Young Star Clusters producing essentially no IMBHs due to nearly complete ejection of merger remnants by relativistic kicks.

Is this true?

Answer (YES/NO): NO